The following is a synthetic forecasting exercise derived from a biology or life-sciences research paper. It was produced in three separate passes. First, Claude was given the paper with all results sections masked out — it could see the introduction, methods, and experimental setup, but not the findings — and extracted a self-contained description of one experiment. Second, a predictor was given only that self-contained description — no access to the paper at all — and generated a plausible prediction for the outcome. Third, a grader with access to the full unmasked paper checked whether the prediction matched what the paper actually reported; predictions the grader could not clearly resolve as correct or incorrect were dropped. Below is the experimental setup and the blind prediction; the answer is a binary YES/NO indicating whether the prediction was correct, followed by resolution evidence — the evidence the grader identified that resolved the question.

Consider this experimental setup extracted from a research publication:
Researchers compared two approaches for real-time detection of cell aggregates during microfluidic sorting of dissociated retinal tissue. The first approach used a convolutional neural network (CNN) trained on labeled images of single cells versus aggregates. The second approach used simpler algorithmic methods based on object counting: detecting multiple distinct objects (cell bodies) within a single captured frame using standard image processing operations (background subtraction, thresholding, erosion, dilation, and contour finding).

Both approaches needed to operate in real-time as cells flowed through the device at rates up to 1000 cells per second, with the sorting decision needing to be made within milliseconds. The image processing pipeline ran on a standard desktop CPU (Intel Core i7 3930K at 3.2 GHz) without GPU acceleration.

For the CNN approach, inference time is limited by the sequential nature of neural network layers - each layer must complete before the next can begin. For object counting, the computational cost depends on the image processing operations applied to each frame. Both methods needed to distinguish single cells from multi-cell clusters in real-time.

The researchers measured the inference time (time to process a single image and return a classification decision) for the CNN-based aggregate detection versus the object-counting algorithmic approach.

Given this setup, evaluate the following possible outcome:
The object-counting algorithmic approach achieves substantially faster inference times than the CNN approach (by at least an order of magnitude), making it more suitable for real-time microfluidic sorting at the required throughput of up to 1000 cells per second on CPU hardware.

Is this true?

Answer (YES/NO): YES